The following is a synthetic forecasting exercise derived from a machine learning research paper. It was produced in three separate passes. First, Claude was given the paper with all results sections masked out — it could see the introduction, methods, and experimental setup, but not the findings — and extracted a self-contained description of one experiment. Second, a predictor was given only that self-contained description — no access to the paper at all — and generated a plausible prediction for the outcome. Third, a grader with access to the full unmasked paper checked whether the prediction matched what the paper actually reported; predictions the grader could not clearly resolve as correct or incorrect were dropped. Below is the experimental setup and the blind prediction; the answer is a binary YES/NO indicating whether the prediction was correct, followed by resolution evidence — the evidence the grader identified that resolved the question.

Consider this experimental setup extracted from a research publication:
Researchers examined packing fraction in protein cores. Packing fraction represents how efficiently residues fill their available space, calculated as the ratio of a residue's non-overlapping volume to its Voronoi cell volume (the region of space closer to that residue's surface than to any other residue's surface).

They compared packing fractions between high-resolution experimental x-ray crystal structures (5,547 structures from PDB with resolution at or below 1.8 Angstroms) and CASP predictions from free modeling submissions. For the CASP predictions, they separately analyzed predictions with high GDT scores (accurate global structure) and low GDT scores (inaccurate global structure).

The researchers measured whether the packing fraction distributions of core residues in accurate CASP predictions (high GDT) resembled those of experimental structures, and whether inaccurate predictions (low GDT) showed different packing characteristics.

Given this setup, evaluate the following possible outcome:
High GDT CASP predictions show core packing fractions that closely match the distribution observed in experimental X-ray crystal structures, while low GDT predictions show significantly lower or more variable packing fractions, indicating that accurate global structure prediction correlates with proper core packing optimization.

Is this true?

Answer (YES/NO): NO